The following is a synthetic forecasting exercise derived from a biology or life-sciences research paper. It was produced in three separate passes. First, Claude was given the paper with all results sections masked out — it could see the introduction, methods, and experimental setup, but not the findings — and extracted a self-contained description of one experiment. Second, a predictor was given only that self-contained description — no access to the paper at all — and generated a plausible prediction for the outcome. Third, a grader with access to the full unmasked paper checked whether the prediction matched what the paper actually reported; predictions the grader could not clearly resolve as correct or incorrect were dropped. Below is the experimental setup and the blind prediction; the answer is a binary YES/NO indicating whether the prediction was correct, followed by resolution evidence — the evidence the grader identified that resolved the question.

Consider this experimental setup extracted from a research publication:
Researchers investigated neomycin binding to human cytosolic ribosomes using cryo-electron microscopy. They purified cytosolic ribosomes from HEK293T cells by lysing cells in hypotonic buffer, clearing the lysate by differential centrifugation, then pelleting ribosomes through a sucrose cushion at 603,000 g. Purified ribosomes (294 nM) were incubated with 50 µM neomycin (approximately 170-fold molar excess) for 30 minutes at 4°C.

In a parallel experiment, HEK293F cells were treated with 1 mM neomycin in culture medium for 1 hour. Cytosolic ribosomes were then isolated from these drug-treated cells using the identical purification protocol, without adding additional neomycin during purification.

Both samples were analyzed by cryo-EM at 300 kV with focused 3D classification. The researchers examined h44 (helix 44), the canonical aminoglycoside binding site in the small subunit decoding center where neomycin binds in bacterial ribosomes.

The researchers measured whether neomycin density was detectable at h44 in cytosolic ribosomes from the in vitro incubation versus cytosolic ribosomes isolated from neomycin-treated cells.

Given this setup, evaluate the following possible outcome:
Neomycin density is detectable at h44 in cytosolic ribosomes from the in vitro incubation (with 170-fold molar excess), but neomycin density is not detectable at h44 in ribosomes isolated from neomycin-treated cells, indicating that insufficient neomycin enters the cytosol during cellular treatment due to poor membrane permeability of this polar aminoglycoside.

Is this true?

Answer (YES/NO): NO